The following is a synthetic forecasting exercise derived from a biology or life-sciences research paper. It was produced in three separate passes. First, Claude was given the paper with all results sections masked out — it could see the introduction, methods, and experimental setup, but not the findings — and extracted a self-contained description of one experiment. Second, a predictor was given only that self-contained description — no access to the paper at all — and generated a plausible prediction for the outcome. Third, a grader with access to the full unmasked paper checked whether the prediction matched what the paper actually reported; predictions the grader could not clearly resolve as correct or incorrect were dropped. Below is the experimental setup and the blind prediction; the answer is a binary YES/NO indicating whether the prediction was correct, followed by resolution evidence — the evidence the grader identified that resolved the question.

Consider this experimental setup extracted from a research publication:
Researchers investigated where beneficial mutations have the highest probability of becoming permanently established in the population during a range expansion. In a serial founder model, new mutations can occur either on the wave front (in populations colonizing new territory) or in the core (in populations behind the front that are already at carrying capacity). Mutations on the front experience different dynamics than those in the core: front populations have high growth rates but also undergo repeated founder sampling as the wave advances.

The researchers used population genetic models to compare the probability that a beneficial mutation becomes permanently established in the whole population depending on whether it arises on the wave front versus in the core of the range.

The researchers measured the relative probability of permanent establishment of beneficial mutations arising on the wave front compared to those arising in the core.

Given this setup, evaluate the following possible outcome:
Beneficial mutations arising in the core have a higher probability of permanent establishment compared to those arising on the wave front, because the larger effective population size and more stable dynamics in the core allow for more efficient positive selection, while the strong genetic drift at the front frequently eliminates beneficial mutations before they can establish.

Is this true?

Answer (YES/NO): NO